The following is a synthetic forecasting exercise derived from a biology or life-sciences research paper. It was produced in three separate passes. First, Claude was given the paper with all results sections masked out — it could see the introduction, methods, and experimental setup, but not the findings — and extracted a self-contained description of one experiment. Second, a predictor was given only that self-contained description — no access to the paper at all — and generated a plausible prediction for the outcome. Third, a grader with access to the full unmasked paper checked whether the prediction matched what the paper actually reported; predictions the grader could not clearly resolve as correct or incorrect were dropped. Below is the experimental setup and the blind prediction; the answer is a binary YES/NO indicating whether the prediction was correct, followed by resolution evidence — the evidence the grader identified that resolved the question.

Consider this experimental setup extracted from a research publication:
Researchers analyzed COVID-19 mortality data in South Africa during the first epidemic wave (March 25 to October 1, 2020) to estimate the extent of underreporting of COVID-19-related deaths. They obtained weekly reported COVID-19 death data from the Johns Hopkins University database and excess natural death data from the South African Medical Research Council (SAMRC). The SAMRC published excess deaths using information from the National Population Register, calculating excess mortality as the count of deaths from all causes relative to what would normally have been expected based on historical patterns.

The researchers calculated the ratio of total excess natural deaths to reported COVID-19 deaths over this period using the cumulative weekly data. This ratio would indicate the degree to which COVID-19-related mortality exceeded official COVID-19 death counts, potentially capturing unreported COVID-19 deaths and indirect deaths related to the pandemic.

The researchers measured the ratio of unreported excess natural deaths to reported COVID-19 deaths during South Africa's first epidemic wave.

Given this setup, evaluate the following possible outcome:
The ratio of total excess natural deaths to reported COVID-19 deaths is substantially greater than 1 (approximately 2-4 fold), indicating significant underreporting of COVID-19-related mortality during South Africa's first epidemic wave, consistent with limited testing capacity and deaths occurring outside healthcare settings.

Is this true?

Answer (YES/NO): NO